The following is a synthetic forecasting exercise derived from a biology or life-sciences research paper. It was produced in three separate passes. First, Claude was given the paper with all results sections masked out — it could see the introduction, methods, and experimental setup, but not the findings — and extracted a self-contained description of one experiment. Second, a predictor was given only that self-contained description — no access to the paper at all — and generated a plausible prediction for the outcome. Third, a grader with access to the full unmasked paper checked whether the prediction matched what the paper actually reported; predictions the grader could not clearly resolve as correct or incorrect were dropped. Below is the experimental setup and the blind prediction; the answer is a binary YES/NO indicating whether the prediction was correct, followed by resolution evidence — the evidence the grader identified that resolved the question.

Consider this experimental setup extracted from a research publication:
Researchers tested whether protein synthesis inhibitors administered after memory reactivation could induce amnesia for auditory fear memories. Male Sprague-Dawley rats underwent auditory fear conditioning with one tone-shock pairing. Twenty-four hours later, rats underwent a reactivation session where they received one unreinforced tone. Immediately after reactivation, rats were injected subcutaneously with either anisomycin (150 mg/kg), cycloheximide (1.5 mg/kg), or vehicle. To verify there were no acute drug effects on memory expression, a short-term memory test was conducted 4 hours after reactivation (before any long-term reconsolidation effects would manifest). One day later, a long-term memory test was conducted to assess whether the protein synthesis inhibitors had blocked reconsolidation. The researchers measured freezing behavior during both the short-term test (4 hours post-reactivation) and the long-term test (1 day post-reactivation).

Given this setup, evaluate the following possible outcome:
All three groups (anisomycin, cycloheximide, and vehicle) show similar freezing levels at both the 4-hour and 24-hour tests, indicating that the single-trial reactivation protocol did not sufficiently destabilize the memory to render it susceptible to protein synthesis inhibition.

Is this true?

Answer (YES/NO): NO